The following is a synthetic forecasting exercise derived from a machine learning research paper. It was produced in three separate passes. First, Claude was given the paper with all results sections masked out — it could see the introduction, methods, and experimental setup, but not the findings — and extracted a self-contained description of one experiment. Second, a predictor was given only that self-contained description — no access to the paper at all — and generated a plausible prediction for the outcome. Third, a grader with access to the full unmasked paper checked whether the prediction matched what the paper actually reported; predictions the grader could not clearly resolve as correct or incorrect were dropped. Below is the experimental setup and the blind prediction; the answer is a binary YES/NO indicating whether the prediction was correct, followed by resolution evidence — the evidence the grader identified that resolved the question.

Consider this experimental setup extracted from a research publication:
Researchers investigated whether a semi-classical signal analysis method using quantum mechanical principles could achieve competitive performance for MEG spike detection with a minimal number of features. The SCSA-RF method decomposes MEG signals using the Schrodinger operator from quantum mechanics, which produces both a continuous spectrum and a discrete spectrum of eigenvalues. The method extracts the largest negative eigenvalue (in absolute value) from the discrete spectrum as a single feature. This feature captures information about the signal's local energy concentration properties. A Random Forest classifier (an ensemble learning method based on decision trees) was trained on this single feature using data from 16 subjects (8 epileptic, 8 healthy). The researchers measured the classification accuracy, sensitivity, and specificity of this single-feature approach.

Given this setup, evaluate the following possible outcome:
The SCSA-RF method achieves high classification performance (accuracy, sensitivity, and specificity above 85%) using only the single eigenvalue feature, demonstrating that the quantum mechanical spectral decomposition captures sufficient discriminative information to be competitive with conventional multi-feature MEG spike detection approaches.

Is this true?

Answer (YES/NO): YES